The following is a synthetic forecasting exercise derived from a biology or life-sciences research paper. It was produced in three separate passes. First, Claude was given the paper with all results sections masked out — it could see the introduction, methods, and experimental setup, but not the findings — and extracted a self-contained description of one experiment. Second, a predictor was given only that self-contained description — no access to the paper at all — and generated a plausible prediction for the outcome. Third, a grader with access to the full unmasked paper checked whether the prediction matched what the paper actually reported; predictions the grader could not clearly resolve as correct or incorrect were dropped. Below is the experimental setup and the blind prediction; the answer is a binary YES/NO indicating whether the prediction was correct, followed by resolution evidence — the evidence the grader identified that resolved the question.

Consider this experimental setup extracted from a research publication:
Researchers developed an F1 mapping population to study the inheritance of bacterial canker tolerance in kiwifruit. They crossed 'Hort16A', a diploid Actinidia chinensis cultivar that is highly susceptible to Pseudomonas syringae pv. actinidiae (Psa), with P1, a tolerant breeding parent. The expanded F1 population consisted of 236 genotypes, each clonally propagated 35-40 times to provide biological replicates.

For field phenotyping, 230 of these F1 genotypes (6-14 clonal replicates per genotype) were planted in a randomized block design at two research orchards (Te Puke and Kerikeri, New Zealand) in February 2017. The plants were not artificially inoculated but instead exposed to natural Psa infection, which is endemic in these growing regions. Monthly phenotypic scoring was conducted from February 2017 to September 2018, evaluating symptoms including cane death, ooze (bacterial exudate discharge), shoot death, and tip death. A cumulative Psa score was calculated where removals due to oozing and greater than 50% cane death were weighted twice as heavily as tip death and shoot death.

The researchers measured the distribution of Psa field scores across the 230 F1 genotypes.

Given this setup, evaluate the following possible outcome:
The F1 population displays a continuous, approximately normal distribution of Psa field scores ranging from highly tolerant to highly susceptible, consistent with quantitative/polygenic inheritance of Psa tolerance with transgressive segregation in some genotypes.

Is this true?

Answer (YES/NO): NO